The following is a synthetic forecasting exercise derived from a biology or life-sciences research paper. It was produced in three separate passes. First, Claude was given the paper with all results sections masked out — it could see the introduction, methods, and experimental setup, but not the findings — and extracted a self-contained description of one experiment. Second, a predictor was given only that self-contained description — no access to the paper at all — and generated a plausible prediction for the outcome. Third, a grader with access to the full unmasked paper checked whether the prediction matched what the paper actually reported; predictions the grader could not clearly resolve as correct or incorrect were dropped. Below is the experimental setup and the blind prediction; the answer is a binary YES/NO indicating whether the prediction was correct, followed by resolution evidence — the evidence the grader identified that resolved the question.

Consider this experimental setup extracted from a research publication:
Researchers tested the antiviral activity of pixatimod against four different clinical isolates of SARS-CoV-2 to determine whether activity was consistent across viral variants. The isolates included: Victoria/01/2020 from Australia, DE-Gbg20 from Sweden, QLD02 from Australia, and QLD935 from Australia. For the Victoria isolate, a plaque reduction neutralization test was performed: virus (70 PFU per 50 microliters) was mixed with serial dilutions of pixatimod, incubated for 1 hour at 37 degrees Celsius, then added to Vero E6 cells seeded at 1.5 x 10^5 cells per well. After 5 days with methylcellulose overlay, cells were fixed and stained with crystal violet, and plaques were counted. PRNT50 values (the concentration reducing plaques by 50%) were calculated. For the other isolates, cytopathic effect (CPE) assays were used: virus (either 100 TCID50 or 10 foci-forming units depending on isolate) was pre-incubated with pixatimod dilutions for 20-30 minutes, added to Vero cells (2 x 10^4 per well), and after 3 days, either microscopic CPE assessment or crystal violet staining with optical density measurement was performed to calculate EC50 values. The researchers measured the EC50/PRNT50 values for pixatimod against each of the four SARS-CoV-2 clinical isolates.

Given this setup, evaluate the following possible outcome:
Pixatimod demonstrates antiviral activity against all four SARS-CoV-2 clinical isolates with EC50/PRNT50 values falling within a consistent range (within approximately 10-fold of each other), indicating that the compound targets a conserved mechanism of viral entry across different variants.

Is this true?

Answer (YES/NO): NO